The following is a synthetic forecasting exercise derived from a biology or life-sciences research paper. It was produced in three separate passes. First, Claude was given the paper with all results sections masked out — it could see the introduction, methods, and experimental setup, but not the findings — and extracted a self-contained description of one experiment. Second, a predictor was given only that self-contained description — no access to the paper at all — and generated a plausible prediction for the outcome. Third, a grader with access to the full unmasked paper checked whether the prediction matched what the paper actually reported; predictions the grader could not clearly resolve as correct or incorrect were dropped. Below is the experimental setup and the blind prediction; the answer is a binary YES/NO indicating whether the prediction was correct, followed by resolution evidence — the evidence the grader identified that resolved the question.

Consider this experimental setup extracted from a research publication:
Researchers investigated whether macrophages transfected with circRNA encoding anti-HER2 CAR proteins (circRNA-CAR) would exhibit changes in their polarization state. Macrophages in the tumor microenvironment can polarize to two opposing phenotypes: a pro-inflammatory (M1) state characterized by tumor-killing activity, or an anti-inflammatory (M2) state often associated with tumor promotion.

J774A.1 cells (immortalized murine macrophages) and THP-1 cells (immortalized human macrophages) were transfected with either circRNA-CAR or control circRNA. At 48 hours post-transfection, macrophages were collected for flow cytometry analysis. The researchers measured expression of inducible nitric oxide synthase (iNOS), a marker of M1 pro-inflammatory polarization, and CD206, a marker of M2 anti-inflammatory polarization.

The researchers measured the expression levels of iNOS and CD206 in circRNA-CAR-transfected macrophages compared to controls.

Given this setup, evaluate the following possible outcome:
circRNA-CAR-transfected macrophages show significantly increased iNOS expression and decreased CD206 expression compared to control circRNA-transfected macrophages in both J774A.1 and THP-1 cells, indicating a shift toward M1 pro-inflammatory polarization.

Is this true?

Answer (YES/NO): NO